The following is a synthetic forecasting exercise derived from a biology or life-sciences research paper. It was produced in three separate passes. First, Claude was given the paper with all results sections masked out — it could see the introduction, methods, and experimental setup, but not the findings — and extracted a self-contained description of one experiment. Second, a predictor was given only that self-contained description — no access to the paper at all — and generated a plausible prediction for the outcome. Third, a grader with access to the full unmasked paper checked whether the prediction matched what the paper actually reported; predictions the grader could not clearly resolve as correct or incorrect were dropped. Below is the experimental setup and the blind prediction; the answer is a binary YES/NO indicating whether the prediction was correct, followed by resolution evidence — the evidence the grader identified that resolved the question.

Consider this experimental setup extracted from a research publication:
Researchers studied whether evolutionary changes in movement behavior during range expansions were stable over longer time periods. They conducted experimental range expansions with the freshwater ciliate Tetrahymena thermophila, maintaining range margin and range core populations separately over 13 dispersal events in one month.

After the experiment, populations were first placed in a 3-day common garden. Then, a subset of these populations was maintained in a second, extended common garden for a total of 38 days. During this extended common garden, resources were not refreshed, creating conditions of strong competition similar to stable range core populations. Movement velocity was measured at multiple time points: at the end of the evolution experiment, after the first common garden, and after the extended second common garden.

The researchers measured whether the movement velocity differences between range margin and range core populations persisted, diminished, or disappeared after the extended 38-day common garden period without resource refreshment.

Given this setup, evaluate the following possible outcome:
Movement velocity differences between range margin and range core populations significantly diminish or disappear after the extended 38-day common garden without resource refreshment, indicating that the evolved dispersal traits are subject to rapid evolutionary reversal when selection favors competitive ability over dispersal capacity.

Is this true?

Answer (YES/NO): NO